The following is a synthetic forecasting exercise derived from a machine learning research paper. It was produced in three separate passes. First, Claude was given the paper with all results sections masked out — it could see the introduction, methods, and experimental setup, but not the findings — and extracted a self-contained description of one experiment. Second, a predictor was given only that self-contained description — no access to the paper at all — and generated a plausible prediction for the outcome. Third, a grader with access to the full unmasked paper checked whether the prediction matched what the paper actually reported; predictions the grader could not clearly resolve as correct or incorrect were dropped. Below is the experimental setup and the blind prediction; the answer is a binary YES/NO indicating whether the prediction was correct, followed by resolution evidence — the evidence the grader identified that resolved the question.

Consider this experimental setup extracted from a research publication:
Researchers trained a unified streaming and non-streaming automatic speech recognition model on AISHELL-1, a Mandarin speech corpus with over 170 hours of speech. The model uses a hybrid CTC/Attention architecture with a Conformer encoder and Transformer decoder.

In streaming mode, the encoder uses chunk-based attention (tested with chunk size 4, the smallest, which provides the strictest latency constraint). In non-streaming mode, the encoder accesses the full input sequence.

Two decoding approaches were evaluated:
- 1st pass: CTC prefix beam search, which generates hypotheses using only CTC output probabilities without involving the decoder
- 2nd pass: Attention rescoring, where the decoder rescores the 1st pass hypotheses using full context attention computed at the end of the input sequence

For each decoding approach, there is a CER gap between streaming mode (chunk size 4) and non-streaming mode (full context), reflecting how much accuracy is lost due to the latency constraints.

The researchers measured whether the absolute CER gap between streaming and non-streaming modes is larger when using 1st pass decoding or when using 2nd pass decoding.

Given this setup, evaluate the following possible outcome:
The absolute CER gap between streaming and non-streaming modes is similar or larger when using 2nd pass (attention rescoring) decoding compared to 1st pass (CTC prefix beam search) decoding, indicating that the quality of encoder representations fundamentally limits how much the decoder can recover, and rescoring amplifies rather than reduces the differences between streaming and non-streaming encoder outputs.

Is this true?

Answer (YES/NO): NO